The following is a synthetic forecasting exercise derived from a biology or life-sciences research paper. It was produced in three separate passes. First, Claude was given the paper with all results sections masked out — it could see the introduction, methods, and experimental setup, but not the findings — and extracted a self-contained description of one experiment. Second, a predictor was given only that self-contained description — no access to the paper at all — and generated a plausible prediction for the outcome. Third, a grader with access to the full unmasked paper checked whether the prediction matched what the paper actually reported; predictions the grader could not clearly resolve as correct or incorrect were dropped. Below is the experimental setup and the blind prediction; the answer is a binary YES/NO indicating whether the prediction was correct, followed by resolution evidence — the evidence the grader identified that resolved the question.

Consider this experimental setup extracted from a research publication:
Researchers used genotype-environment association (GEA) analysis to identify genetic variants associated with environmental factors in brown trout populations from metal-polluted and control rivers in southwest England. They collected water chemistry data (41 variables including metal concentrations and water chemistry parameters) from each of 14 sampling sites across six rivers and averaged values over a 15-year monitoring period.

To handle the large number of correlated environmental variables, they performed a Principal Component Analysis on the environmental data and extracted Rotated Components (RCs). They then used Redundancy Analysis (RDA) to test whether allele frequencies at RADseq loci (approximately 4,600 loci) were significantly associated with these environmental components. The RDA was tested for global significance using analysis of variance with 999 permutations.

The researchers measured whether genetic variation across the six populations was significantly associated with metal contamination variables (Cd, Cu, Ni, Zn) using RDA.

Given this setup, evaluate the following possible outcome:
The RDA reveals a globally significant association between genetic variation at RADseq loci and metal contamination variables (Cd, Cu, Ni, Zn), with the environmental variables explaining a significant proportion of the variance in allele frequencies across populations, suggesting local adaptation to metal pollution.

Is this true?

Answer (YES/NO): YES